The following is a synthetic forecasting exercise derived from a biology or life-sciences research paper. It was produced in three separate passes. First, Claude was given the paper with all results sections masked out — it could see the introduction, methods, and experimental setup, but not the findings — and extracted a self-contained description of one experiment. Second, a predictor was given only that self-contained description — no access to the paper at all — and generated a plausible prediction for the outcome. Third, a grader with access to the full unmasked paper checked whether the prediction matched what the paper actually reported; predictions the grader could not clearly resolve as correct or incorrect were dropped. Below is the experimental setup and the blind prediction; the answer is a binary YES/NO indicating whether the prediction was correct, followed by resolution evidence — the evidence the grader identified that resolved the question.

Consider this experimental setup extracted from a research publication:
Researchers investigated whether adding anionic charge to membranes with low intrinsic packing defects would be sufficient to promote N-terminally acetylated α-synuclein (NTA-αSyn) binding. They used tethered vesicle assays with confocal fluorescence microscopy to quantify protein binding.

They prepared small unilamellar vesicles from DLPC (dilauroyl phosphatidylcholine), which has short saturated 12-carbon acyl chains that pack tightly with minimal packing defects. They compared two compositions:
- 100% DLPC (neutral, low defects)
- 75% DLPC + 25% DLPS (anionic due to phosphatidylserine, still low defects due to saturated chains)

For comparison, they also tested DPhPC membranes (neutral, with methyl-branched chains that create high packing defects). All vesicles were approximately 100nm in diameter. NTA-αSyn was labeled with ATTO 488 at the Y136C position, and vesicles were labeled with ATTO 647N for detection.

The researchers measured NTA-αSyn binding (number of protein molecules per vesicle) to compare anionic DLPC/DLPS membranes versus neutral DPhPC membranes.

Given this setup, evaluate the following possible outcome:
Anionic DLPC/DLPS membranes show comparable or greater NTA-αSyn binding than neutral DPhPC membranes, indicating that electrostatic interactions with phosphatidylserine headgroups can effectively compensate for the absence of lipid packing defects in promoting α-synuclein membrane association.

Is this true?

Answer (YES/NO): NO